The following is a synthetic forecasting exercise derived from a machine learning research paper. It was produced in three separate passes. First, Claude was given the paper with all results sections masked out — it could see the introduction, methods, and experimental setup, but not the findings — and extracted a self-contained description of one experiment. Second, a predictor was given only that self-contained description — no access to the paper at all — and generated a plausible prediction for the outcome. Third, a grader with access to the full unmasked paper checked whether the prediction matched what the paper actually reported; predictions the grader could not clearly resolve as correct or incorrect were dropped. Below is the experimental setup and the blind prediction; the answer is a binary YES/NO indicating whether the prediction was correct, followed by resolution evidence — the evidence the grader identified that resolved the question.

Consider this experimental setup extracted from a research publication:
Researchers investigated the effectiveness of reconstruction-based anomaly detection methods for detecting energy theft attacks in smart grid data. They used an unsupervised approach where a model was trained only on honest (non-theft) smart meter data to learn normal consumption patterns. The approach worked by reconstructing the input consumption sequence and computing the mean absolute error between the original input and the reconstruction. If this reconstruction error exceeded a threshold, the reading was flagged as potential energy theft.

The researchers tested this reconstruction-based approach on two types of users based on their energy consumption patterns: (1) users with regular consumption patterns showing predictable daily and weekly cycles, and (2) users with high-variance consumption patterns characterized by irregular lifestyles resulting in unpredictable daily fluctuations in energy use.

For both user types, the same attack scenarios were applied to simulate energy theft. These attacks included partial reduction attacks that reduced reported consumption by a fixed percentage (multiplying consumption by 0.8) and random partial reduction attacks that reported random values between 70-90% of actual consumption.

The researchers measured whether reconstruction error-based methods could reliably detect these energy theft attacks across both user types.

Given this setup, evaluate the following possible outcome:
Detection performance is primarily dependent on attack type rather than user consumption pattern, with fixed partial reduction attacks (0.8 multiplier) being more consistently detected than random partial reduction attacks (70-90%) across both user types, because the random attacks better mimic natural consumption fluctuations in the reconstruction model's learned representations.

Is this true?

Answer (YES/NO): NO